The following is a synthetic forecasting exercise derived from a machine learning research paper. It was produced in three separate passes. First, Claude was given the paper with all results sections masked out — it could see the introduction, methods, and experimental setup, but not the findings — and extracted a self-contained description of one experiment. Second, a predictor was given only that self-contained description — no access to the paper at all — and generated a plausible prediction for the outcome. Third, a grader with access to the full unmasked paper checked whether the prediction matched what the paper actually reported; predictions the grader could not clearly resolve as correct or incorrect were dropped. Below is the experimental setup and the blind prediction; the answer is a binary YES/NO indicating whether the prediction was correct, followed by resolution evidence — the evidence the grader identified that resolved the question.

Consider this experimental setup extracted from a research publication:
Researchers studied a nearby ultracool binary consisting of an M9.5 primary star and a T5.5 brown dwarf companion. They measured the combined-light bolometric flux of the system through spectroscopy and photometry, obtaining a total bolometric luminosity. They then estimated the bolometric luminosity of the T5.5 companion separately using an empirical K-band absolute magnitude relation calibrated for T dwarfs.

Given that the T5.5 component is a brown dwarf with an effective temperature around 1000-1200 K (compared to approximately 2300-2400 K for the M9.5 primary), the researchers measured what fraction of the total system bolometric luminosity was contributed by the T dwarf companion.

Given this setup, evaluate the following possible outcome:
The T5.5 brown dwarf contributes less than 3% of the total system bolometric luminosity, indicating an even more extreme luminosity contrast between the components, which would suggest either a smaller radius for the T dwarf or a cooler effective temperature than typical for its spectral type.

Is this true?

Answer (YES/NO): NO